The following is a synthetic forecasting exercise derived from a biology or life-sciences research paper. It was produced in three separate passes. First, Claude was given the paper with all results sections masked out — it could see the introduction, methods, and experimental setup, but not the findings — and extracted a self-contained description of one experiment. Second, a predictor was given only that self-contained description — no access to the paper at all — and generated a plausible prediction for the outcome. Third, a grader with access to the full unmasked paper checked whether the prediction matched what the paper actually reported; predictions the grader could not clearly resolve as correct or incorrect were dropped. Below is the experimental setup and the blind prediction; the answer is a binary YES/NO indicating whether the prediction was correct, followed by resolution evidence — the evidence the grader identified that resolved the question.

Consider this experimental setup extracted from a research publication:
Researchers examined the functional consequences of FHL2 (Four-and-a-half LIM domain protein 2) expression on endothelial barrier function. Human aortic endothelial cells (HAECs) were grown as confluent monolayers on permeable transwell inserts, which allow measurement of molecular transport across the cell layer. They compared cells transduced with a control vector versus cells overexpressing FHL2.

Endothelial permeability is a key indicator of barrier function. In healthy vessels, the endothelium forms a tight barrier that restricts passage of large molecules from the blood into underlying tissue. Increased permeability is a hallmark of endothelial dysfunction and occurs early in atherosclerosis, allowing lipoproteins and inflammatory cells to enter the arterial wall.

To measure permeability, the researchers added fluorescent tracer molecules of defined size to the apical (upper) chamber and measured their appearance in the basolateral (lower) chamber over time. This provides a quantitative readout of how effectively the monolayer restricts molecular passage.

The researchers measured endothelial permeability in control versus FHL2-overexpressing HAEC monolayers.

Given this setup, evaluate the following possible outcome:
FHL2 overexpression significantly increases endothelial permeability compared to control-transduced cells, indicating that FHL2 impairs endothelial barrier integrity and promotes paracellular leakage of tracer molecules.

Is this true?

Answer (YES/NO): YES